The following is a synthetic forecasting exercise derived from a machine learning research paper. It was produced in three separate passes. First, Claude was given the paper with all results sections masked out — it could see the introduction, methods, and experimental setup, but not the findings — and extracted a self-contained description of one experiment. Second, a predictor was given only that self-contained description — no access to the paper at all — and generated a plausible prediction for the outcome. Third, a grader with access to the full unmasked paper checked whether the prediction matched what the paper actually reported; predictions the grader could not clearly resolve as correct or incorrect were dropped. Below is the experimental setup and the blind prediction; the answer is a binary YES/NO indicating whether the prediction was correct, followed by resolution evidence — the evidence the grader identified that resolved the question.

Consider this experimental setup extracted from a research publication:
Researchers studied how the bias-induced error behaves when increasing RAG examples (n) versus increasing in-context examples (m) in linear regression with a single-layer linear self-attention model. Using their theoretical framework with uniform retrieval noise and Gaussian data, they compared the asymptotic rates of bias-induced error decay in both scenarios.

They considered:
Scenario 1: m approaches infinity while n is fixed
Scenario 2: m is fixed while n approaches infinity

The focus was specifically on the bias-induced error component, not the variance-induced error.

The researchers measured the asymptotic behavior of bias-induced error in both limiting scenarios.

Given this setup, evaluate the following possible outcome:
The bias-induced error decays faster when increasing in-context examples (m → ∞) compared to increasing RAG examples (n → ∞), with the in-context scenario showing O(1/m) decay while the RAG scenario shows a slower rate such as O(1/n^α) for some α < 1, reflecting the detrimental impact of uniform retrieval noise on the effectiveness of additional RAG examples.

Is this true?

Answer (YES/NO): NO